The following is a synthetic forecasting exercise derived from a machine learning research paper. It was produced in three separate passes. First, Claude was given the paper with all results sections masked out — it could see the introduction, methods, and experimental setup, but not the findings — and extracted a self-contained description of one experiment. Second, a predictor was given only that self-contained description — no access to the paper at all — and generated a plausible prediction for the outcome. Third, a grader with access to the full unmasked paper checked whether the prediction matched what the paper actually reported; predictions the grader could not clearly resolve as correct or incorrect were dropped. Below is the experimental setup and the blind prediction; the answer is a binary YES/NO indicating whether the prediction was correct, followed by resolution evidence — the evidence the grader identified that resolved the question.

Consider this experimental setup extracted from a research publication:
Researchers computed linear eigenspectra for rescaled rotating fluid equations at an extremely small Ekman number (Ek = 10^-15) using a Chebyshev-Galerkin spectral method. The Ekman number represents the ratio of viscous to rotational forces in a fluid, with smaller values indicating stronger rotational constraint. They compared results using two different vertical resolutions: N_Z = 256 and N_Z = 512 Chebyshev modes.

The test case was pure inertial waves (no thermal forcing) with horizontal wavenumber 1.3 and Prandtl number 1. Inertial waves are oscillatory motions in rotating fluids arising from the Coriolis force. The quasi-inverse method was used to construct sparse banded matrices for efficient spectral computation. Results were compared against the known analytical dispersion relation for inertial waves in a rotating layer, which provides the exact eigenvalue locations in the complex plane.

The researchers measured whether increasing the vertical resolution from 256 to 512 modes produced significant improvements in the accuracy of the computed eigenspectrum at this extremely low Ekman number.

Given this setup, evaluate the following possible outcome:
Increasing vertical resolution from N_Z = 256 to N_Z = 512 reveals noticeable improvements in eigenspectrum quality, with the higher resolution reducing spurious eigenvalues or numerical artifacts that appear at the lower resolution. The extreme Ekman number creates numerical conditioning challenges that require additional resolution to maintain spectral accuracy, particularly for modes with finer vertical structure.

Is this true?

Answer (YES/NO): NO